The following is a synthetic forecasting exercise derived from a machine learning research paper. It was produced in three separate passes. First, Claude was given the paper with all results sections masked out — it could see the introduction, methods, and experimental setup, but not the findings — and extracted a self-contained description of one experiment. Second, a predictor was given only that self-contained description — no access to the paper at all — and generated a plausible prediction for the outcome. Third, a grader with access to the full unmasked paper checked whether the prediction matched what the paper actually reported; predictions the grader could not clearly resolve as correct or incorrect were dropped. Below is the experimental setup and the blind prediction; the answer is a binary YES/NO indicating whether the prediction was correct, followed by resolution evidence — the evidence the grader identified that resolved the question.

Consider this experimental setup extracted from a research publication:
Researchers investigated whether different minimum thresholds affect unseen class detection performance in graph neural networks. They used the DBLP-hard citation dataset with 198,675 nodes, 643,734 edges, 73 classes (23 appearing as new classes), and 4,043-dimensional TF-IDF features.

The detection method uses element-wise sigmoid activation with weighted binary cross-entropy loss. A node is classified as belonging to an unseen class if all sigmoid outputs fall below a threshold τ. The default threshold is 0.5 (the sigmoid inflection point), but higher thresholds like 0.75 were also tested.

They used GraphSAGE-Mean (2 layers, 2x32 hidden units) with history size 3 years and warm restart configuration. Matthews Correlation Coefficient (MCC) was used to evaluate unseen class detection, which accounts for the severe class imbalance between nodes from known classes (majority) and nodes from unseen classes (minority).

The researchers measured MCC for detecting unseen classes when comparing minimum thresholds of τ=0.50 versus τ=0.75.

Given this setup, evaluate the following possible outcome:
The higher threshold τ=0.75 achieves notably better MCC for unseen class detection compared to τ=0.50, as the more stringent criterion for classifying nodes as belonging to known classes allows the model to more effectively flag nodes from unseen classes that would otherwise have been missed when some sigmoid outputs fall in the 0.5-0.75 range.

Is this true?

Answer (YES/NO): YES